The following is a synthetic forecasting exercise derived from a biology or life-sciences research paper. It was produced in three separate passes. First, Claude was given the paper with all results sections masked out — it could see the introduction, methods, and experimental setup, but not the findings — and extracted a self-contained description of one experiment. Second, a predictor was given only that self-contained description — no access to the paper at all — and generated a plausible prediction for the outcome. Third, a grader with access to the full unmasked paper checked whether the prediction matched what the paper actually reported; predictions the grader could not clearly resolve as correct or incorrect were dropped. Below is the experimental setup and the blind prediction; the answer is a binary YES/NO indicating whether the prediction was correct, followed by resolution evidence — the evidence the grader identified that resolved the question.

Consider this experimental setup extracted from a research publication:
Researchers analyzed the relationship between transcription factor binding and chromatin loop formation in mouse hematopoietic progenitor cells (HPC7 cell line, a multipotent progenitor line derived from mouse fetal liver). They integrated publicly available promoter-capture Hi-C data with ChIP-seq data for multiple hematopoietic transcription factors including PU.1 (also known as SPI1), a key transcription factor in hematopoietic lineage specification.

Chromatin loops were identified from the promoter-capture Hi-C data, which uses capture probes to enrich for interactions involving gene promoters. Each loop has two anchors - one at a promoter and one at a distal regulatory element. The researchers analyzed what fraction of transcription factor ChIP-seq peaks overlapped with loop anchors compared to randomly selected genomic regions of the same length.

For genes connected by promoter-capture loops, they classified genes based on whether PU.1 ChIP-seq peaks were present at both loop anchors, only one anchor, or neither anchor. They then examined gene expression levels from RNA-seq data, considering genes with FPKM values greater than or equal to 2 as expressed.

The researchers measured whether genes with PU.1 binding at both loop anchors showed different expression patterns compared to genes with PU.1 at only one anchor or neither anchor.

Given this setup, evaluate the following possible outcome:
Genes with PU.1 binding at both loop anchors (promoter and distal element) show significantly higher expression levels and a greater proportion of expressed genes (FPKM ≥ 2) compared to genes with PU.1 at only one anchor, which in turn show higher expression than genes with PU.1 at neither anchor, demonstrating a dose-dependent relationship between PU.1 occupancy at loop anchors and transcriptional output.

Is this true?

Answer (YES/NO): YES